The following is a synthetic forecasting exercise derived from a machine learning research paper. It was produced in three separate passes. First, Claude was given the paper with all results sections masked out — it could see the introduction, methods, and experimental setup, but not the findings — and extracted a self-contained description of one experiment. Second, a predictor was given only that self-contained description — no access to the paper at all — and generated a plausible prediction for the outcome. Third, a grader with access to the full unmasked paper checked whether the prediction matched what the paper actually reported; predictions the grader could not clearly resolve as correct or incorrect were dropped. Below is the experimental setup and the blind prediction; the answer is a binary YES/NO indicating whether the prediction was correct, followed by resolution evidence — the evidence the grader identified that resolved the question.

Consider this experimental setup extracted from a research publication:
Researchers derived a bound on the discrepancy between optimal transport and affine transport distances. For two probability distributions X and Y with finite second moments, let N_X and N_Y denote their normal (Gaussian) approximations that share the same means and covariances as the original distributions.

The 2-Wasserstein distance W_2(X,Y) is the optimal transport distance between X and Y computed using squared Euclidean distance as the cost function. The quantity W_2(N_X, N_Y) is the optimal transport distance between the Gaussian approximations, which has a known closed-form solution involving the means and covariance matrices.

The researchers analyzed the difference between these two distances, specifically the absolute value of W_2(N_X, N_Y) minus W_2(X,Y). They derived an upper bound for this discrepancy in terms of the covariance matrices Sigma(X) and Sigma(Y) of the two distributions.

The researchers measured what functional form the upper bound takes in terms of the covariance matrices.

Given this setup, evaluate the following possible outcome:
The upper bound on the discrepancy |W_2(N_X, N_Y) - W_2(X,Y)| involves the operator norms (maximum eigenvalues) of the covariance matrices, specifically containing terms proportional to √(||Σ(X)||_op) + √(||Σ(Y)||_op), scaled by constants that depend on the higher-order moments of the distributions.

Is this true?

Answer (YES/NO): NO